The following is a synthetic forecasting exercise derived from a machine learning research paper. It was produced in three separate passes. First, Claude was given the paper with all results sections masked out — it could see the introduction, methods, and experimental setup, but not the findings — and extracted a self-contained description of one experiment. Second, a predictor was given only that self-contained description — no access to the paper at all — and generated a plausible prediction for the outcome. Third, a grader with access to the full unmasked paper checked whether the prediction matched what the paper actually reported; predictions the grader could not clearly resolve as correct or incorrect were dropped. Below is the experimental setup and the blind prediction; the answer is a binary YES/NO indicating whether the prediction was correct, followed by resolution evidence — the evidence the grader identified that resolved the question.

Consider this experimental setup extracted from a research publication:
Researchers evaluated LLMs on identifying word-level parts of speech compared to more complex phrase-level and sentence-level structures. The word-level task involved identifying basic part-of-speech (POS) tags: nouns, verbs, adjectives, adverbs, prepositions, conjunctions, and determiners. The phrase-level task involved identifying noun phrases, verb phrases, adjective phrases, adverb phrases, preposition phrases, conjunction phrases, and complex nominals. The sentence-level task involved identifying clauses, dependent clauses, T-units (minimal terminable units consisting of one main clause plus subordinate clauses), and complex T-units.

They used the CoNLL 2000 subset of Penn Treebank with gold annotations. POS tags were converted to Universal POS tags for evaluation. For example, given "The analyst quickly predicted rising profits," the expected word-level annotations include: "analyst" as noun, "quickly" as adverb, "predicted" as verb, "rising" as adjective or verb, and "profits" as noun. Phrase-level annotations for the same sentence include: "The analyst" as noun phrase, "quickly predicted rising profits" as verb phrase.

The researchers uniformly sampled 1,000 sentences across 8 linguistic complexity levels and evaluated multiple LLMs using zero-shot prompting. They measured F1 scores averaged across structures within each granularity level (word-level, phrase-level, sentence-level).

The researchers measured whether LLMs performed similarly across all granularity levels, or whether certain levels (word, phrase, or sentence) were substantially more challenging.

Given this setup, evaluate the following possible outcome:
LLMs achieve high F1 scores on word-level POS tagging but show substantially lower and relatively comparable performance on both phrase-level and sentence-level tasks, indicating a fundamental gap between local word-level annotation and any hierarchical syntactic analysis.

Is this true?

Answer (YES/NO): NO